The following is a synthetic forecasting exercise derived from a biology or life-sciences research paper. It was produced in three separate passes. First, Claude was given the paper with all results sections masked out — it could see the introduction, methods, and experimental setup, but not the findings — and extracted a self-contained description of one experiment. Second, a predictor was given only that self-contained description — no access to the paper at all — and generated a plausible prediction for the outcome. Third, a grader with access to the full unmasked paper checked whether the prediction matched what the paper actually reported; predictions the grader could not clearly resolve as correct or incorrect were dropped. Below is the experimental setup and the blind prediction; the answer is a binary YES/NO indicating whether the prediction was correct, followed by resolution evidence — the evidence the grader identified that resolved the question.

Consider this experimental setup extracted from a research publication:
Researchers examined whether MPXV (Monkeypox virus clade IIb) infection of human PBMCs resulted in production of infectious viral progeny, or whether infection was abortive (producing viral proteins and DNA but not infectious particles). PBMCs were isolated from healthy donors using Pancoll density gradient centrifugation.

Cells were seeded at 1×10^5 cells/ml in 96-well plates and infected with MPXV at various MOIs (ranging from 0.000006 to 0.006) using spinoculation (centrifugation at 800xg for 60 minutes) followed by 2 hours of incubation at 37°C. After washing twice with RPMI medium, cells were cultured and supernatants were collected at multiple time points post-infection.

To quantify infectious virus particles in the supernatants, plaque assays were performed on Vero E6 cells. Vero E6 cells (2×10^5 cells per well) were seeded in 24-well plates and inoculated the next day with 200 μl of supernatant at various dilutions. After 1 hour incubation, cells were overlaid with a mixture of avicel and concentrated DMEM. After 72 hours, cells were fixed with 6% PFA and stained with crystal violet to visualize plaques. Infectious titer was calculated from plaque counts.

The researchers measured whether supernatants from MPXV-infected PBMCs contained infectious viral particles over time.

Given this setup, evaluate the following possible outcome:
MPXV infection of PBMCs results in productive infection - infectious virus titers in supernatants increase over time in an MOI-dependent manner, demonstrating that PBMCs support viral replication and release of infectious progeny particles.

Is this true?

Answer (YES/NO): YES